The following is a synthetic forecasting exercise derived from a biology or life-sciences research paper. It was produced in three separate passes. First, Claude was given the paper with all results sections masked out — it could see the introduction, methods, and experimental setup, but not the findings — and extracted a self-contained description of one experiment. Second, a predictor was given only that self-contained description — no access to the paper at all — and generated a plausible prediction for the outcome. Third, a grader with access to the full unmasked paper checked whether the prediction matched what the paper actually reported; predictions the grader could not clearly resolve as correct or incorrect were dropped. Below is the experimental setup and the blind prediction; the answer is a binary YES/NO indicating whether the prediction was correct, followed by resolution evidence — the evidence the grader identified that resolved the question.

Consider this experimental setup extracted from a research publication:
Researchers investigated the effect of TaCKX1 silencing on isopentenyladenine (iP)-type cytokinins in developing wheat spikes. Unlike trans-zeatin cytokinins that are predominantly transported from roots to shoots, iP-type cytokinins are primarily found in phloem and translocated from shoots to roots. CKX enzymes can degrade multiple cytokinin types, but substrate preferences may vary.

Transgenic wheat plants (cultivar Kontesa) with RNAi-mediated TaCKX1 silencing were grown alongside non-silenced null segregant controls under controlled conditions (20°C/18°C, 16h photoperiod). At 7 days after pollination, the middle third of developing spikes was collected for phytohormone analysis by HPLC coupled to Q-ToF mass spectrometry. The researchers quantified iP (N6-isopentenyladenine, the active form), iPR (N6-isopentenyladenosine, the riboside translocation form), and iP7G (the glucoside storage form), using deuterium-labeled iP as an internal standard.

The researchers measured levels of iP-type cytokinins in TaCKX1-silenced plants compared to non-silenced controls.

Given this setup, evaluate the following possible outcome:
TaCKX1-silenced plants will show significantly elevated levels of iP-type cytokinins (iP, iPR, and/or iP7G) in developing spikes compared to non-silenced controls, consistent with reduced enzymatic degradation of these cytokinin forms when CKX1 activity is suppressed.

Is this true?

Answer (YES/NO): NO